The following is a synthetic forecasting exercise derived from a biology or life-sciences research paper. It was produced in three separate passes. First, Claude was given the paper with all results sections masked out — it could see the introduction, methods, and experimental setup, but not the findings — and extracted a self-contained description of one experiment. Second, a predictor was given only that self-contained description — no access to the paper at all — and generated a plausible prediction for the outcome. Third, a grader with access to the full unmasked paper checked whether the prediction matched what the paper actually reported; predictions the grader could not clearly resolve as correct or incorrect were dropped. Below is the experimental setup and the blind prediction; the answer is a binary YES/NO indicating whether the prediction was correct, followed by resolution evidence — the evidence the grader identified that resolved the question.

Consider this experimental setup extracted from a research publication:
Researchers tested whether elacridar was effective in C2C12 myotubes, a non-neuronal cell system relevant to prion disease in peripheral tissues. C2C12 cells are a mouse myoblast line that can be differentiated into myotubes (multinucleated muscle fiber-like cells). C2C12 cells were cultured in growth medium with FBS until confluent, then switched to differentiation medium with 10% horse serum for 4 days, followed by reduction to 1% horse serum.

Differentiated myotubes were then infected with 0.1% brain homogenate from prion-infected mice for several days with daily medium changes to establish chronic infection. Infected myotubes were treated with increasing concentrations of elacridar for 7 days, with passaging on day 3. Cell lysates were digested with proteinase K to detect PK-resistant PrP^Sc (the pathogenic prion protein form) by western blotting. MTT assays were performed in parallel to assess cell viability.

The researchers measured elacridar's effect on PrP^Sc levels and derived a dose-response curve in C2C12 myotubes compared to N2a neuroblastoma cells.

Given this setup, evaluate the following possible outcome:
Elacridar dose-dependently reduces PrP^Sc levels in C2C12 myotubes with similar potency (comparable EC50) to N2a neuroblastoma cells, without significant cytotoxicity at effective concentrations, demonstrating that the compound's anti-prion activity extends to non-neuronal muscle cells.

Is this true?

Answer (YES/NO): NO